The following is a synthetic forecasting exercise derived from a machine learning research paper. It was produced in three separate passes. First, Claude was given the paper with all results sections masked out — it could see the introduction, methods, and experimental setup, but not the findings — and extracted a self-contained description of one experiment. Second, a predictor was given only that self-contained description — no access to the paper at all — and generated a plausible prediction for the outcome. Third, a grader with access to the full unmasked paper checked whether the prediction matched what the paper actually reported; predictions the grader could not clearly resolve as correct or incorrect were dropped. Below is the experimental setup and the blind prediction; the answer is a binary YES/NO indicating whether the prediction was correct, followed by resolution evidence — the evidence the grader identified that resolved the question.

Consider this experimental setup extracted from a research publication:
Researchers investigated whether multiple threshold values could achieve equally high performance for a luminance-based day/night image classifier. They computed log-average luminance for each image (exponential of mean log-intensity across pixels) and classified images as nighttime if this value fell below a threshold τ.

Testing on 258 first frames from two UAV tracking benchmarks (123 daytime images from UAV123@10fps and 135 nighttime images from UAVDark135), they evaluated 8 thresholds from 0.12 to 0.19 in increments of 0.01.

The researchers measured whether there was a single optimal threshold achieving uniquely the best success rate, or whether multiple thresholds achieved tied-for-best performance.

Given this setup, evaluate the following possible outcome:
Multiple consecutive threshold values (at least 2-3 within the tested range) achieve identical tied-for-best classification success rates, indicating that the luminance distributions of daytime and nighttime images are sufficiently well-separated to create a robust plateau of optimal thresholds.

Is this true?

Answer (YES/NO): NO